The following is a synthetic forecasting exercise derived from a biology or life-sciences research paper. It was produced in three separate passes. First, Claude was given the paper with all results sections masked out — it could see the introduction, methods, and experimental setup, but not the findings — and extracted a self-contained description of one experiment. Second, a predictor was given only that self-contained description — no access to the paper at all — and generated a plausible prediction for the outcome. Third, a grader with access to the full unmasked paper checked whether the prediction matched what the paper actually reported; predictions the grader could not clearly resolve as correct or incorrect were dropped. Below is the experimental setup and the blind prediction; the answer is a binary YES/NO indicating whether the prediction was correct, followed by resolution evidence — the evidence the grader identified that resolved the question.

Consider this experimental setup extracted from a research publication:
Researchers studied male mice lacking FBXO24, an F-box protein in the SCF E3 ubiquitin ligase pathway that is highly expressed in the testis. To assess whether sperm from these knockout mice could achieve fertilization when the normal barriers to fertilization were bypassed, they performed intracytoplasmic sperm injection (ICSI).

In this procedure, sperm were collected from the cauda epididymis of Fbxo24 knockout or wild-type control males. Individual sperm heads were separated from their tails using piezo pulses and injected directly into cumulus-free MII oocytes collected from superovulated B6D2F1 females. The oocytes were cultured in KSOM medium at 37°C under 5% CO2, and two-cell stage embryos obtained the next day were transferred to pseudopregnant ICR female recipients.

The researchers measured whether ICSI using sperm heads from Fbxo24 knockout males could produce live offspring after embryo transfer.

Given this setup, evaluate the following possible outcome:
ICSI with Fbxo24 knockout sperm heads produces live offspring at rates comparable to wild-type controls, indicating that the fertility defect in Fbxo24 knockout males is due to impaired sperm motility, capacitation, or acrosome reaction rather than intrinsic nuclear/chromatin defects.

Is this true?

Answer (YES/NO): NO